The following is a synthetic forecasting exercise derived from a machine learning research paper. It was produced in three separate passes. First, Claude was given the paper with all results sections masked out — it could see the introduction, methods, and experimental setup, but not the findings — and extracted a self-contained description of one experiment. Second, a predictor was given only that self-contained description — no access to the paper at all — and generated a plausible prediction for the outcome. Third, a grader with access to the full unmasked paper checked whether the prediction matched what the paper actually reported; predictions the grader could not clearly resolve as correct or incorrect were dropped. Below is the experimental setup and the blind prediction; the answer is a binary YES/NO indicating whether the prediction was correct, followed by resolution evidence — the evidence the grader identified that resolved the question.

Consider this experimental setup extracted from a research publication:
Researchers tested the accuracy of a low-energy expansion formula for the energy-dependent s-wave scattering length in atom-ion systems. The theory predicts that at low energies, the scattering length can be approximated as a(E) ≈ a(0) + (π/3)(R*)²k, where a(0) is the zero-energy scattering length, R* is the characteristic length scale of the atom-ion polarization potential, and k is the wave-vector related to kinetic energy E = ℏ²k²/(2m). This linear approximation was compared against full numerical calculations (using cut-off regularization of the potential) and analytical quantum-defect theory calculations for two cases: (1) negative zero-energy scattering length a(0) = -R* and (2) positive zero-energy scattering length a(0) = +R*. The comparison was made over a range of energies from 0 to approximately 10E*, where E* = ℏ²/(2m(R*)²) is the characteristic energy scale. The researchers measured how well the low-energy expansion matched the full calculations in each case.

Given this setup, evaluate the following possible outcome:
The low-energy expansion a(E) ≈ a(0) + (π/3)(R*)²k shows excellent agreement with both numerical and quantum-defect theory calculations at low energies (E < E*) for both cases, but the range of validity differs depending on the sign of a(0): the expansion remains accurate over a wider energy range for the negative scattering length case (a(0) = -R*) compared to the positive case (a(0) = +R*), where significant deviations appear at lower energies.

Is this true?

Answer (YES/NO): NO